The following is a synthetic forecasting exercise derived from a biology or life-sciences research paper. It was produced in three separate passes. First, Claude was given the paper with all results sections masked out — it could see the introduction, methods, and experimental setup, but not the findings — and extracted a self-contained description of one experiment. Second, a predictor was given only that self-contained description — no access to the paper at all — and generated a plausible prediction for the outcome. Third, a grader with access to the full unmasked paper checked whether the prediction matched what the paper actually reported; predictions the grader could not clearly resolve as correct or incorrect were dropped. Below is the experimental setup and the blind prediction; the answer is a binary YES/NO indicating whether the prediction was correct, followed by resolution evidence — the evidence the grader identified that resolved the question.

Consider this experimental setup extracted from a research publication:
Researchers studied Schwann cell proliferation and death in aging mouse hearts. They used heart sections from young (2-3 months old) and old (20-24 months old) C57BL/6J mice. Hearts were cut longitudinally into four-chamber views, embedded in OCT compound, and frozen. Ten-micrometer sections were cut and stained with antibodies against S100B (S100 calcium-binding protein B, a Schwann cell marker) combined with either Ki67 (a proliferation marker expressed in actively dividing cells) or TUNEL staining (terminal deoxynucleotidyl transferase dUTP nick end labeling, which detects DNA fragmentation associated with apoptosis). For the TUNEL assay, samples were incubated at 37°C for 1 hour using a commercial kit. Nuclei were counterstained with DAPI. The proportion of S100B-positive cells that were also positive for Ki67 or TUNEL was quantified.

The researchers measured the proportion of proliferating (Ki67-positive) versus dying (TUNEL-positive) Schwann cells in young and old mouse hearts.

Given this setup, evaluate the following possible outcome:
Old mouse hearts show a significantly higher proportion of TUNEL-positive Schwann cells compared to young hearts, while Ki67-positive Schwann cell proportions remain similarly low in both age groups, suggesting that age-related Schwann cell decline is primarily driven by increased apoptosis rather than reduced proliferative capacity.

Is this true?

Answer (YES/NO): NO